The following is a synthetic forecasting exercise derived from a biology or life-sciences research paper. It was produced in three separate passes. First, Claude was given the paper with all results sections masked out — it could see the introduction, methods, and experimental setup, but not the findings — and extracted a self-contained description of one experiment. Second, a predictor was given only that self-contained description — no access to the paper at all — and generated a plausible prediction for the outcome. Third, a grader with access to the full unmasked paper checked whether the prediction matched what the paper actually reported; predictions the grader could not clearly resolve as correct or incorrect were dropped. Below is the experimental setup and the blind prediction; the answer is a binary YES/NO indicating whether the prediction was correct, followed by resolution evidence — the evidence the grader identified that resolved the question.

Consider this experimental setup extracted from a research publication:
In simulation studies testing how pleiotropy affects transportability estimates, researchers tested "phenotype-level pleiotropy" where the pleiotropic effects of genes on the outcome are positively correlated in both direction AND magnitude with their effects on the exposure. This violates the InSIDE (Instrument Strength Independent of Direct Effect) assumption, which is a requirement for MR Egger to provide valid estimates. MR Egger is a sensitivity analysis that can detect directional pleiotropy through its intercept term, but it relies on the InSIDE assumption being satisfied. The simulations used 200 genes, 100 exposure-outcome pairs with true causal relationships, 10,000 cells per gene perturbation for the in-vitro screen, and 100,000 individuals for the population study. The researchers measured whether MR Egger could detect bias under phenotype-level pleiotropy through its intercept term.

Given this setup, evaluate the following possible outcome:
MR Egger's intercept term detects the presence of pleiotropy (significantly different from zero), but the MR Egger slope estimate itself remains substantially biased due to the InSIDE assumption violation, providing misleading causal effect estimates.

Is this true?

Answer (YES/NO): NO